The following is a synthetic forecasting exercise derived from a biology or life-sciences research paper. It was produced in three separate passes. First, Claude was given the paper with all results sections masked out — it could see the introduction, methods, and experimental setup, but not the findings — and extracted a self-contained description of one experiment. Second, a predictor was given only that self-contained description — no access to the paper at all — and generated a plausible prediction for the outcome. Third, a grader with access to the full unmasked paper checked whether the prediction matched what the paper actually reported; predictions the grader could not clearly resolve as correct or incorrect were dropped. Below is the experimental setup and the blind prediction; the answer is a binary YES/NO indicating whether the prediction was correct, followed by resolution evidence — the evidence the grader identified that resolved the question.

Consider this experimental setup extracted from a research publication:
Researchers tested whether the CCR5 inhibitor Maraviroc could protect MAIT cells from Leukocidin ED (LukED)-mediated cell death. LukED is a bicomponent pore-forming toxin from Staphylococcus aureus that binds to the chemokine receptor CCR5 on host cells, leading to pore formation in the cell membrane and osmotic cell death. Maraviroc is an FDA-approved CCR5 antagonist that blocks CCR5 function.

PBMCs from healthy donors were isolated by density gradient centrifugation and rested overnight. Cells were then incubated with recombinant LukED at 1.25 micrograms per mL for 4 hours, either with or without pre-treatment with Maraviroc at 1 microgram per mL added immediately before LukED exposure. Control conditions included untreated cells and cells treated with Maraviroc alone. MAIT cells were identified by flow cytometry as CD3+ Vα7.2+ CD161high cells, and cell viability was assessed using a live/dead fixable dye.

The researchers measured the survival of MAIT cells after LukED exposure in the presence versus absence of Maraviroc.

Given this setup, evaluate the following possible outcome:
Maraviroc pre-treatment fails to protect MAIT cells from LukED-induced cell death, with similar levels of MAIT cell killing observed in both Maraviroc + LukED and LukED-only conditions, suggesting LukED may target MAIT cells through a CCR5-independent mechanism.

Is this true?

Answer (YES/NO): NO